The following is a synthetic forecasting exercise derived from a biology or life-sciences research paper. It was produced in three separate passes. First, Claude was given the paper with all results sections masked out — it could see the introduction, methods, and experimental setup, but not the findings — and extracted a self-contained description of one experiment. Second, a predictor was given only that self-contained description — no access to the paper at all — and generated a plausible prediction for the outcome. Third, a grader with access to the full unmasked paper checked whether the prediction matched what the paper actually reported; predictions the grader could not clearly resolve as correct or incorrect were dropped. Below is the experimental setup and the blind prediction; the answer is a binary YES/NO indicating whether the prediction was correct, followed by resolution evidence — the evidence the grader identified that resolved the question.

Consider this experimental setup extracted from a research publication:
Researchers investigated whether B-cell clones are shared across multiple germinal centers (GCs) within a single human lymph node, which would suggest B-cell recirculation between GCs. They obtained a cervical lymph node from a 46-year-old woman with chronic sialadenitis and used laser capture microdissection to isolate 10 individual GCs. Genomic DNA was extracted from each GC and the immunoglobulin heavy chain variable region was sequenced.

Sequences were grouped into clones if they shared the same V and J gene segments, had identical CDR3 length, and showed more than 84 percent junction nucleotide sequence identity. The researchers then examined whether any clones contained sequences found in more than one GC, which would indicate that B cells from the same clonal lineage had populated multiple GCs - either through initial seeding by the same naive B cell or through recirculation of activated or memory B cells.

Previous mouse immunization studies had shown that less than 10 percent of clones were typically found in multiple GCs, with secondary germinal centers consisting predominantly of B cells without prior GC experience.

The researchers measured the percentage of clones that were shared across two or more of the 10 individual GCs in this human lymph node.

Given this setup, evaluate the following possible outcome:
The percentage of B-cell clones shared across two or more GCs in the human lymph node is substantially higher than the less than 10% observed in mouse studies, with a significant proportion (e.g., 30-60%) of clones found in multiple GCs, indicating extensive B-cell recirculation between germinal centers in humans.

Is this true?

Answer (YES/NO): NO